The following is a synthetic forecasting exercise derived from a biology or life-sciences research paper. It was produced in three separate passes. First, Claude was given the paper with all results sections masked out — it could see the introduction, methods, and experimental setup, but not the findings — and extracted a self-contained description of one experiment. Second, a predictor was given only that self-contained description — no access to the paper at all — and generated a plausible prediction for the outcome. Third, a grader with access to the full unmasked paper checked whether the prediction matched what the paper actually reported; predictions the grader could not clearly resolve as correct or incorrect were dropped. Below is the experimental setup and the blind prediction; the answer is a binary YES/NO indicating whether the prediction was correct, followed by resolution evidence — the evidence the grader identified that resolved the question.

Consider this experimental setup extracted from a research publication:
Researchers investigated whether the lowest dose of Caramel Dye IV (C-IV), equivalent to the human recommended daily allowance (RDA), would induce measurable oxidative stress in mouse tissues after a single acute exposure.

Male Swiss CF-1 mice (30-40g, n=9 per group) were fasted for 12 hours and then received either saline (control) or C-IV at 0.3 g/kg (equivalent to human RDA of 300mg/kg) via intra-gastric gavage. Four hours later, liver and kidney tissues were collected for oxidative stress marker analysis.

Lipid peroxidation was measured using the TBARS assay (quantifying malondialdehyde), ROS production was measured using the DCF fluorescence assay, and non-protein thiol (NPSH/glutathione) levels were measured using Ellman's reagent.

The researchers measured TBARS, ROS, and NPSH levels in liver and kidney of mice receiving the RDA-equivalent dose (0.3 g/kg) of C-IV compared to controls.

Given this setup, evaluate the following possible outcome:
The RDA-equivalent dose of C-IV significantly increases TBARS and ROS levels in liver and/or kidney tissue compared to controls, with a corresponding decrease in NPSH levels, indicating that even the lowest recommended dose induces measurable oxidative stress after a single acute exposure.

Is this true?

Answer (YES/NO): NO